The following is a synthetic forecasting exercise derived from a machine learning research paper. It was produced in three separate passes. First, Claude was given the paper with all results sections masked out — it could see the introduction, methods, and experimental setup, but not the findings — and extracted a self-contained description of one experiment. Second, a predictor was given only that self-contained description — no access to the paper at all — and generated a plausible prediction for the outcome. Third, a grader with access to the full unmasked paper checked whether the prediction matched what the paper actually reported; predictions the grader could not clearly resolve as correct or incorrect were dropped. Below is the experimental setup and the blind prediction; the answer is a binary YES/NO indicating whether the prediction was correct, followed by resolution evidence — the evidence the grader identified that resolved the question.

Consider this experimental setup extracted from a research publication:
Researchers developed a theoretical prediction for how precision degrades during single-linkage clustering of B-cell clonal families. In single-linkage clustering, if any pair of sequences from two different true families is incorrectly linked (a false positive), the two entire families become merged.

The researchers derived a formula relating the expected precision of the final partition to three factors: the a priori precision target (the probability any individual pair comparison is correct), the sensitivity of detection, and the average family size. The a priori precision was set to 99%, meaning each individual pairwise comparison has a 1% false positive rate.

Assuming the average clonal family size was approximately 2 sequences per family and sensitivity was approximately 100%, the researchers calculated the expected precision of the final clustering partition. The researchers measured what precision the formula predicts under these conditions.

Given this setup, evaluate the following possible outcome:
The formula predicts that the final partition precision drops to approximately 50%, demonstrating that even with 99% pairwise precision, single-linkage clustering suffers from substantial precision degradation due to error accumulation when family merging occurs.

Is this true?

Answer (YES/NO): NO